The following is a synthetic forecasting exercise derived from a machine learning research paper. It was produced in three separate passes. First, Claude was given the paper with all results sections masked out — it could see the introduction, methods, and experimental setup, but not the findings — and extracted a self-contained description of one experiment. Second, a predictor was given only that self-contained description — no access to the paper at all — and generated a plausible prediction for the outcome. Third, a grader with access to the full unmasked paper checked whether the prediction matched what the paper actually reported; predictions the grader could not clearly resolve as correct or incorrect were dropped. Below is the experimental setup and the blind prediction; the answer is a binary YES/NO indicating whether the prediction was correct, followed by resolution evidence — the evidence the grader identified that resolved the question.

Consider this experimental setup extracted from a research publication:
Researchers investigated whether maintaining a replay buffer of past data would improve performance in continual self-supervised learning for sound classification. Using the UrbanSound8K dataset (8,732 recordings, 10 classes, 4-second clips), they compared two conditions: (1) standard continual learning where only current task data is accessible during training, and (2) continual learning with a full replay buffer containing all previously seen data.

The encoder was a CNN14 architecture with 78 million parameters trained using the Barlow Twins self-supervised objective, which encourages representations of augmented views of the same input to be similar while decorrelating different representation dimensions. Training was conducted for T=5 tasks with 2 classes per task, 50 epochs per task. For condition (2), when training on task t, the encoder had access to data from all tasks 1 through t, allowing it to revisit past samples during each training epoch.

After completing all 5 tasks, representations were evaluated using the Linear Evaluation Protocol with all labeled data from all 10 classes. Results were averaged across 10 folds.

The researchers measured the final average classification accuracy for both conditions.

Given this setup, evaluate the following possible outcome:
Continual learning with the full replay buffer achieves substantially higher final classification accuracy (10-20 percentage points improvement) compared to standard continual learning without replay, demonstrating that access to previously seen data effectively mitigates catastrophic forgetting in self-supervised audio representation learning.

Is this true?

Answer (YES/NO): NO